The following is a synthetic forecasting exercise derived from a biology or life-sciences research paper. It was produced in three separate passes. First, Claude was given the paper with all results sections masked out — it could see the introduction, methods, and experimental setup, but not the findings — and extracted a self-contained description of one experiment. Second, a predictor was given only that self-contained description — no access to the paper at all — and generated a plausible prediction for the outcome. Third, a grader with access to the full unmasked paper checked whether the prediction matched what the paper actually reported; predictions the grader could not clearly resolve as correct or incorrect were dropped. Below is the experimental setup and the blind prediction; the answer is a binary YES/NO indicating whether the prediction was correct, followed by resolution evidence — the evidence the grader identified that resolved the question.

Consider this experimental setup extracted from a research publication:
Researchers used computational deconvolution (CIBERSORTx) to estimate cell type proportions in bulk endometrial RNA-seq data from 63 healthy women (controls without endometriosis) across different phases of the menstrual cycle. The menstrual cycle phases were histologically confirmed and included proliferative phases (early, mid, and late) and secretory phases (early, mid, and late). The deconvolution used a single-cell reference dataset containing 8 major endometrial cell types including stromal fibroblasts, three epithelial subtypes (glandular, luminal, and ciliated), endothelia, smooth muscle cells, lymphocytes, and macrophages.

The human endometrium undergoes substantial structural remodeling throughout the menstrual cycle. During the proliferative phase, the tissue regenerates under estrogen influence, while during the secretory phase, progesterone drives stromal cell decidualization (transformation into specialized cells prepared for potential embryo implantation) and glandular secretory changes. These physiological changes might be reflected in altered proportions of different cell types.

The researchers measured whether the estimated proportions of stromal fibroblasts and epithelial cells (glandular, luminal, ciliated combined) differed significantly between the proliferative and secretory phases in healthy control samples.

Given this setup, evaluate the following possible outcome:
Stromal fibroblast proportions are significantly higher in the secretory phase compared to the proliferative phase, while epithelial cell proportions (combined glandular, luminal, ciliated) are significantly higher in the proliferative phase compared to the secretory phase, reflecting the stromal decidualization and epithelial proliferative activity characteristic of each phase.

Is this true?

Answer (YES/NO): NO